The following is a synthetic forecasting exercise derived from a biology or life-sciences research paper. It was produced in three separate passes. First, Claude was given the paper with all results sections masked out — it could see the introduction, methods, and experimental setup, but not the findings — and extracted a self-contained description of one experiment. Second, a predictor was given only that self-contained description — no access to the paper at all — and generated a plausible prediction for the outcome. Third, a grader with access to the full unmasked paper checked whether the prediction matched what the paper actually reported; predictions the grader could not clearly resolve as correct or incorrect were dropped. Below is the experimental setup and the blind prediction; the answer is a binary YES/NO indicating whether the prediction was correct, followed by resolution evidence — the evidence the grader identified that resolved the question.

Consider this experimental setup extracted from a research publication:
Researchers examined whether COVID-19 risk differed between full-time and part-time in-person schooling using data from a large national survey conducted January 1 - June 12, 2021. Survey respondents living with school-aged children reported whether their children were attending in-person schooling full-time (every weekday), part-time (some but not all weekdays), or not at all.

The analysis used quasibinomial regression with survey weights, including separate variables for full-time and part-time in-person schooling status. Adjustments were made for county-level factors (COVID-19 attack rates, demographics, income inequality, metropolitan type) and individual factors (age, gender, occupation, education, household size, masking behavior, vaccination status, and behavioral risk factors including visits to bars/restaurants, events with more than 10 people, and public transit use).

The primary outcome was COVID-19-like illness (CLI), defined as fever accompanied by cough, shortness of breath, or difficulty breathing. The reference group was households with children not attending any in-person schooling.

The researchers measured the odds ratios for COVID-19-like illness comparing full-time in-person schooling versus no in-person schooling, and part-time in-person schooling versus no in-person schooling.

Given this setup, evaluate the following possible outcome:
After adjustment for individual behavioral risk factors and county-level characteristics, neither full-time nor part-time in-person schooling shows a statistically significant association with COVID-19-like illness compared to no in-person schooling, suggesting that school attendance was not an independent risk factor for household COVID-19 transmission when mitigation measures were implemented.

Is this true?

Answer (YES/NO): NO